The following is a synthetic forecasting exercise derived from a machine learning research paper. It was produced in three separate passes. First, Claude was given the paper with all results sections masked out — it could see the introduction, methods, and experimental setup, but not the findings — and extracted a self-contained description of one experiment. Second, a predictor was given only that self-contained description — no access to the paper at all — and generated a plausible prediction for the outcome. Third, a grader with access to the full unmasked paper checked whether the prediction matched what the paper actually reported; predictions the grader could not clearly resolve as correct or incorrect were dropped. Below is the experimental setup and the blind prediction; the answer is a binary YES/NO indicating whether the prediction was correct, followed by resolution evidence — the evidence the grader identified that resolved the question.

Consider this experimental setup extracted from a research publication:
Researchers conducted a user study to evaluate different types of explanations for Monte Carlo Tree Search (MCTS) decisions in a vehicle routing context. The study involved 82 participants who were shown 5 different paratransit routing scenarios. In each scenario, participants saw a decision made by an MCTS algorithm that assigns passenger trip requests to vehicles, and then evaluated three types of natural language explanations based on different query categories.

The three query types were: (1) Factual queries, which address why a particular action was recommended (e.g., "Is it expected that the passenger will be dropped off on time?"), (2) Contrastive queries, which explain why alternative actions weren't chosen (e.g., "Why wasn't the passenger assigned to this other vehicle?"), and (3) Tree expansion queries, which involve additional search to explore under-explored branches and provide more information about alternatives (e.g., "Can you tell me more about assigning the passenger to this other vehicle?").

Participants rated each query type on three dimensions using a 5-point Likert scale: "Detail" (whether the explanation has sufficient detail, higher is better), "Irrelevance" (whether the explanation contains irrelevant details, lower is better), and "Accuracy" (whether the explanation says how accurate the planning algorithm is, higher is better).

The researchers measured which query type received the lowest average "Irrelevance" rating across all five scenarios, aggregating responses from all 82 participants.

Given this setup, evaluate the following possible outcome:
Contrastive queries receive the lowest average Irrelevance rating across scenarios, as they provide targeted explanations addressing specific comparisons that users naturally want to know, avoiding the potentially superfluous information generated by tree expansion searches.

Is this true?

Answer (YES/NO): NO